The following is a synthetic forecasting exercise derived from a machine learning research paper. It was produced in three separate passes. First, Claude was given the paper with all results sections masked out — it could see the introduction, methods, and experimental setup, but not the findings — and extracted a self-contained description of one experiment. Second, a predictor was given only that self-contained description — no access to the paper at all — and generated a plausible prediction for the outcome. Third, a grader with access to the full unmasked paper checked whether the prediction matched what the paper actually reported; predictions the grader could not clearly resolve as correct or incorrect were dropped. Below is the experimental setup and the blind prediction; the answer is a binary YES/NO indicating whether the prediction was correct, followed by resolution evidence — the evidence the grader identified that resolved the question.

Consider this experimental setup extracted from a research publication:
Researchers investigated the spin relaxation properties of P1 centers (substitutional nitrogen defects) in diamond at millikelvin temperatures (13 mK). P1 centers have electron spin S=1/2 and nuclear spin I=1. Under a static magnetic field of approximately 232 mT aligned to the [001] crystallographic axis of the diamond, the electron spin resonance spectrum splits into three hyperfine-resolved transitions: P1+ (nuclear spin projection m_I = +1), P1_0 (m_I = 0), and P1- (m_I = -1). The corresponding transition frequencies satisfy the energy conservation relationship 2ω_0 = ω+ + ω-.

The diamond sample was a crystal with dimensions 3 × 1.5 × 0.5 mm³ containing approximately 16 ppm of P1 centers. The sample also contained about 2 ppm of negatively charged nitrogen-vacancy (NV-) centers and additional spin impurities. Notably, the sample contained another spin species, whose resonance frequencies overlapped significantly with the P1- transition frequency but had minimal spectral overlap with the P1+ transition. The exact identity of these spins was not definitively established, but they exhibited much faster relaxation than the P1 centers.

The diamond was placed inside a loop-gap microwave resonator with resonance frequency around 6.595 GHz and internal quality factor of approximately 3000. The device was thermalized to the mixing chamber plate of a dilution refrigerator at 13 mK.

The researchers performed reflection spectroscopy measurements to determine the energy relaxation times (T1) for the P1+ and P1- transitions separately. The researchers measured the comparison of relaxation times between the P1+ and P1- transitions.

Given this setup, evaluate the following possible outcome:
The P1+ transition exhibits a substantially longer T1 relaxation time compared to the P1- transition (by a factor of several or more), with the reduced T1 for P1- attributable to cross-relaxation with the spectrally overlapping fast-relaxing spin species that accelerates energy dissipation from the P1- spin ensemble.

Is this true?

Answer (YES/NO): NO